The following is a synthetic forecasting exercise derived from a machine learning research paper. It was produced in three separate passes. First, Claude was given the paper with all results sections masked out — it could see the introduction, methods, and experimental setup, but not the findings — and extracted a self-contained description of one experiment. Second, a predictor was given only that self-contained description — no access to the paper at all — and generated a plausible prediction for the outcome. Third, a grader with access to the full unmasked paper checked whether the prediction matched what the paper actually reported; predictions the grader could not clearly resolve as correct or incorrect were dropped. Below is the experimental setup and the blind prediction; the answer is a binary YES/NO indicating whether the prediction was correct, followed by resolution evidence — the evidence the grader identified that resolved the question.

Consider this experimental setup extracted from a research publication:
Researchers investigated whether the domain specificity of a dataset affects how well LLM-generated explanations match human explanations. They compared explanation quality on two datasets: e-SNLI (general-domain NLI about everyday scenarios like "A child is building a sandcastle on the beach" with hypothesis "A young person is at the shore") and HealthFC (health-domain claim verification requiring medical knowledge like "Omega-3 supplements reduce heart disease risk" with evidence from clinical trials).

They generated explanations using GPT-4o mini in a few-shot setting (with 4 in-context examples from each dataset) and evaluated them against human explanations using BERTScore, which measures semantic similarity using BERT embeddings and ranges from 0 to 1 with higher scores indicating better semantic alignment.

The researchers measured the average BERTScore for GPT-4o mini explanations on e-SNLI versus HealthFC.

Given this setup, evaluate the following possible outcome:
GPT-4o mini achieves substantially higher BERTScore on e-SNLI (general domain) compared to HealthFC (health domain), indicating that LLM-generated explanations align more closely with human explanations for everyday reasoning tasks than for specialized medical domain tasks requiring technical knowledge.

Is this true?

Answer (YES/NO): NO